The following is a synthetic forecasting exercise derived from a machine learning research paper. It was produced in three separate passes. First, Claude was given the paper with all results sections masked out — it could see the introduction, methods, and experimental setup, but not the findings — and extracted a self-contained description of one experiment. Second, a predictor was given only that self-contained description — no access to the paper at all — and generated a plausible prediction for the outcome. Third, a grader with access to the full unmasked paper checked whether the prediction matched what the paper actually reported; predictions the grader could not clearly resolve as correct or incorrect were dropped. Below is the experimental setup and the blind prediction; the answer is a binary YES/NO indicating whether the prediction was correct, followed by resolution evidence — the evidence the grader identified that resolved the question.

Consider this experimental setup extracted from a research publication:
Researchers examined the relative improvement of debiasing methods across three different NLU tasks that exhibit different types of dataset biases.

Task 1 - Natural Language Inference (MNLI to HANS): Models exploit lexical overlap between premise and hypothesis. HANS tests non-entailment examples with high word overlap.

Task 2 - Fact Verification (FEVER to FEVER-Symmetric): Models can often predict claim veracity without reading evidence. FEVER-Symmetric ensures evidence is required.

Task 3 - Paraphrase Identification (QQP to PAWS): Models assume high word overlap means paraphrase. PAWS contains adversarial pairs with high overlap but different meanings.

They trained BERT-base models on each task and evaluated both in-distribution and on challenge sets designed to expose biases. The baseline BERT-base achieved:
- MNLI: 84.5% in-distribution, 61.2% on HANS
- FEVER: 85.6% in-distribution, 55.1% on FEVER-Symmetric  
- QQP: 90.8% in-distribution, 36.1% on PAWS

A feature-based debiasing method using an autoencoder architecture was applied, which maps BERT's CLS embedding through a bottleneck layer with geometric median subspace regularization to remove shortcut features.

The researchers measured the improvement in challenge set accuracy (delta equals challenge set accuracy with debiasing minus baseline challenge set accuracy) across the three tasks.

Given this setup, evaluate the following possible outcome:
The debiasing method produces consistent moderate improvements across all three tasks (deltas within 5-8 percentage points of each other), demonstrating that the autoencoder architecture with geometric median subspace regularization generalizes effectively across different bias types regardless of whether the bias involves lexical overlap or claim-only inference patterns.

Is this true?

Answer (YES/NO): NO